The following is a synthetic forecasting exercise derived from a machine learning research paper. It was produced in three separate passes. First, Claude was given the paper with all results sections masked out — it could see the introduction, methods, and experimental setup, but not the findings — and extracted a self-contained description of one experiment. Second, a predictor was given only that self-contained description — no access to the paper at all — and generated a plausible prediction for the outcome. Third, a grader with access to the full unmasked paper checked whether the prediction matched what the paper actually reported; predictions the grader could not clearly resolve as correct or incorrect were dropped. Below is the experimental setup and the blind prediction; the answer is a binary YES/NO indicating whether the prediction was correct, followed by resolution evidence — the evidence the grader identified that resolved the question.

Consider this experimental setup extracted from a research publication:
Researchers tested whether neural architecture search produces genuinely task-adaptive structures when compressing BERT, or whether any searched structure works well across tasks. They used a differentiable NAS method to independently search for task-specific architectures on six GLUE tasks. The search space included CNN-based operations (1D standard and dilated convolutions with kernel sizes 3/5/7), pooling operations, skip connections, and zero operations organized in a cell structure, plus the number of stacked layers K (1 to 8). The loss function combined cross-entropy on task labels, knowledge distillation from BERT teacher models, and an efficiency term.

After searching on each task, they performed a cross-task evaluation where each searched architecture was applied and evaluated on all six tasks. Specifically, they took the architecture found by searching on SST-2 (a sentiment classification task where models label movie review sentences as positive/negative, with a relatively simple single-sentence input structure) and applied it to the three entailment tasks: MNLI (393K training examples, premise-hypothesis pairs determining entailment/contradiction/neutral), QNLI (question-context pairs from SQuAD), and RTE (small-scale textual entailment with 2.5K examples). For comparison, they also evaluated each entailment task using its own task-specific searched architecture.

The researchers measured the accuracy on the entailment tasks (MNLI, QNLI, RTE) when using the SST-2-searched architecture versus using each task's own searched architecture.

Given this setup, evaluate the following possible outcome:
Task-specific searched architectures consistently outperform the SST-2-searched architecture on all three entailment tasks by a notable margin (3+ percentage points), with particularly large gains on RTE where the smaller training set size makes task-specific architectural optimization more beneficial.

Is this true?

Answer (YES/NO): NO